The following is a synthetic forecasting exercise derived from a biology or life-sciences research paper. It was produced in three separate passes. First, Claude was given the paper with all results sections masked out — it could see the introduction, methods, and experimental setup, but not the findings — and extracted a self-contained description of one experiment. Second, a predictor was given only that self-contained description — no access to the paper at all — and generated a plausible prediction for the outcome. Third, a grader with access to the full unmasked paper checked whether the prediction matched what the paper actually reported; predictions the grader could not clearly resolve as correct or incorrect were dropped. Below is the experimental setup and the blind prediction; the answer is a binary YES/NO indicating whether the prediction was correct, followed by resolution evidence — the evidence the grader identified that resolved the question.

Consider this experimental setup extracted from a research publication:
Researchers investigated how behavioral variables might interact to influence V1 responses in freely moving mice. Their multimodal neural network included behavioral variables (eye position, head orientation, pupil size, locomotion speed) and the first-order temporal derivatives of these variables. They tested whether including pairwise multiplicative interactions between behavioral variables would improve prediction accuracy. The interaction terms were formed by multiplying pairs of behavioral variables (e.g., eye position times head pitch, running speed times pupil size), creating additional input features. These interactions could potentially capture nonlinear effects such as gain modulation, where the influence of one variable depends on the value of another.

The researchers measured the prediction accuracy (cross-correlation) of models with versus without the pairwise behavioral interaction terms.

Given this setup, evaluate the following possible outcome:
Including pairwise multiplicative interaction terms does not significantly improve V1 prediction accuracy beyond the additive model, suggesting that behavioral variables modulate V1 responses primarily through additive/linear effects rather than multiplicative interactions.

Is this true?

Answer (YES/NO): NO